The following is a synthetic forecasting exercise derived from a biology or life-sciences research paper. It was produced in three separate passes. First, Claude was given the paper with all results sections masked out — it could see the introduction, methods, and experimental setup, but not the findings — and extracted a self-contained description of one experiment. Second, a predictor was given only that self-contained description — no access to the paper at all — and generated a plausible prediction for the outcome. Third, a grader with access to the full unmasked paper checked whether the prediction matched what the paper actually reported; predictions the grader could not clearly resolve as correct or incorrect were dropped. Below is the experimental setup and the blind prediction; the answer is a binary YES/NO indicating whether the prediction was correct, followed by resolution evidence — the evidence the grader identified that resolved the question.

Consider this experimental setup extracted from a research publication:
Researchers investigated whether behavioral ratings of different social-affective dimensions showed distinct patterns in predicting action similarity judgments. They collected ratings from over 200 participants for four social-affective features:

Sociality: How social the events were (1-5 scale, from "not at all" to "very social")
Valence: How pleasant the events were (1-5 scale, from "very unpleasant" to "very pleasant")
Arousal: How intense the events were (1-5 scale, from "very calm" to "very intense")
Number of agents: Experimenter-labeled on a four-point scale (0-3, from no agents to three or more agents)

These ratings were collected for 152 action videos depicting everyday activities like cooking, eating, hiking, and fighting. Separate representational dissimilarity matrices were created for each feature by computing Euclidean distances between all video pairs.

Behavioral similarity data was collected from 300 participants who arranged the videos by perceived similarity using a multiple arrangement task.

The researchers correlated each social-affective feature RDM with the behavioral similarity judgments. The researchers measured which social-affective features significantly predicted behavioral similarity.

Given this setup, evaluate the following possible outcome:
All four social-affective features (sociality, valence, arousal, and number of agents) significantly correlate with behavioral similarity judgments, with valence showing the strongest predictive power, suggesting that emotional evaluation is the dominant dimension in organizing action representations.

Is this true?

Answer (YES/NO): NO